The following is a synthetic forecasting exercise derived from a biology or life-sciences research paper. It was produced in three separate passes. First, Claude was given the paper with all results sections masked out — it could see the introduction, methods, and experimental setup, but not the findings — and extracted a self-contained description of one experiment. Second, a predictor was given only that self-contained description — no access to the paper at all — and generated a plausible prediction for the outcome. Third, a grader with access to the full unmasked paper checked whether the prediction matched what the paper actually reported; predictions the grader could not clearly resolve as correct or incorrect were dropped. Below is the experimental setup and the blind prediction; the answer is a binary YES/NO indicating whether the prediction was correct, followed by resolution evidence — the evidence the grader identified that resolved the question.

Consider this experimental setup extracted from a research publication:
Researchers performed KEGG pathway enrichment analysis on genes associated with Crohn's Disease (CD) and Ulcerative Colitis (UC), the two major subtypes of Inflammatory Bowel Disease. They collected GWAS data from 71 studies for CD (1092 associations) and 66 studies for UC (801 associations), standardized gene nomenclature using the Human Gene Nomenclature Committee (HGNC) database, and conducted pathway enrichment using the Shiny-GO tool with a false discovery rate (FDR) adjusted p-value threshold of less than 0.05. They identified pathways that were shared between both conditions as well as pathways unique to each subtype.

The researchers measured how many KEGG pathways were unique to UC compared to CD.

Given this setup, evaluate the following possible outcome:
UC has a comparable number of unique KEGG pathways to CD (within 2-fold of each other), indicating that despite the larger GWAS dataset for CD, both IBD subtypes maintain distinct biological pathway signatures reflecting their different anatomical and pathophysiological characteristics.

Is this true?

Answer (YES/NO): NO